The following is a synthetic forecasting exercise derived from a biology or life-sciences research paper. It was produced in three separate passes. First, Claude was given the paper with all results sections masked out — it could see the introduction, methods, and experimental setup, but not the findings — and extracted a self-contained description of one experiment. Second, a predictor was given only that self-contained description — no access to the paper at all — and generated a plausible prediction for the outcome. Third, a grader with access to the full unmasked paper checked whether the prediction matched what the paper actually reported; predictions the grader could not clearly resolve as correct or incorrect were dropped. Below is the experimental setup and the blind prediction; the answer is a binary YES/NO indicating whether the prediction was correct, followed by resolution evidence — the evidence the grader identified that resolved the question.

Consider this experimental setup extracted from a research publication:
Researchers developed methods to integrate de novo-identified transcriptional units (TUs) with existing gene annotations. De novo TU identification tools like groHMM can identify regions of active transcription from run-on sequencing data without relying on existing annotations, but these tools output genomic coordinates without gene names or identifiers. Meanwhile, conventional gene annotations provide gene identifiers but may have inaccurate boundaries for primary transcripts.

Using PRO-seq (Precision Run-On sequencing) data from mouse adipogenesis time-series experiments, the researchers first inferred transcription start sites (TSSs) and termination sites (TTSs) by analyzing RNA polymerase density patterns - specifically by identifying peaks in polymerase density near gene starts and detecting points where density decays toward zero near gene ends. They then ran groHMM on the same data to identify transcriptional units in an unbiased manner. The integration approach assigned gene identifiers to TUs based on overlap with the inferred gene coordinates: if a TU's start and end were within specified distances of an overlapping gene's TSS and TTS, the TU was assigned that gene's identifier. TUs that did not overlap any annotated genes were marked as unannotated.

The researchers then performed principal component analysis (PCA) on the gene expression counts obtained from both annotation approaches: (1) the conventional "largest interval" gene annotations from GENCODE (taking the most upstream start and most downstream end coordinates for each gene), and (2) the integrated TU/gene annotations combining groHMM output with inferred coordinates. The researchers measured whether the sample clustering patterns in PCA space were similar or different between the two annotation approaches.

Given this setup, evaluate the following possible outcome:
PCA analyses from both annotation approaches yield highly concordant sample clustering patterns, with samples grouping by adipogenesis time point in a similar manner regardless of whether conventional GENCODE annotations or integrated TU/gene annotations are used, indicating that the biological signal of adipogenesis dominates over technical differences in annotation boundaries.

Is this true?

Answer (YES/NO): YES